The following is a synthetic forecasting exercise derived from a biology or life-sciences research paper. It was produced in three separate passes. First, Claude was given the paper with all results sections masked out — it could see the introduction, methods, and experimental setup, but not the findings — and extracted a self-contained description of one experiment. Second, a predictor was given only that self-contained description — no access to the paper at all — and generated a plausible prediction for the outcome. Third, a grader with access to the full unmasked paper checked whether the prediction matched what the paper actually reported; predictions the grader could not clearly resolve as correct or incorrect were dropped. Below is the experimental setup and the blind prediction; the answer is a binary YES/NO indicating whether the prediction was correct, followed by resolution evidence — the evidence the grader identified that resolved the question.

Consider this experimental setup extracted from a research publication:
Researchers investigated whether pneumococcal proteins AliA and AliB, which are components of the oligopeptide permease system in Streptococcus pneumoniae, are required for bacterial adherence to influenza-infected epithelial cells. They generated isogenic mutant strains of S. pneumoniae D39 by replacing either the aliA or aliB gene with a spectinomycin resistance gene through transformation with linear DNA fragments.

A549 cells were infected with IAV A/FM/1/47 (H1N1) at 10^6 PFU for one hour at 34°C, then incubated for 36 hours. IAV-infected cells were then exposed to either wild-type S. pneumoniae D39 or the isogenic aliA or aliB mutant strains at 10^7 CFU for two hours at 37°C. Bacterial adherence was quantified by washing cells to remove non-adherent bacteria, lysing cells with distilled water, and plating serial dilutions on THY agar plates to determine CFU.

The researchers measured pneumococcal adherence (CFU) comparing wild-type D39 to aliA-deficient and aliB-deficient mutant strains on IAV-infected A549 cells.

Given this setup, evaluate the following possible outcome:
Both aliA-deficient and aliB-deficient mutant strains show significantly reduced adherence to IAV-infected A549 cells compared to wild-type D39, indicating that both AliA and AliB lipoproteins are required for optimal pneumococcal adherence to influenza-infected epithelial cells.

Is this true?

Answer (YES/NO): YES